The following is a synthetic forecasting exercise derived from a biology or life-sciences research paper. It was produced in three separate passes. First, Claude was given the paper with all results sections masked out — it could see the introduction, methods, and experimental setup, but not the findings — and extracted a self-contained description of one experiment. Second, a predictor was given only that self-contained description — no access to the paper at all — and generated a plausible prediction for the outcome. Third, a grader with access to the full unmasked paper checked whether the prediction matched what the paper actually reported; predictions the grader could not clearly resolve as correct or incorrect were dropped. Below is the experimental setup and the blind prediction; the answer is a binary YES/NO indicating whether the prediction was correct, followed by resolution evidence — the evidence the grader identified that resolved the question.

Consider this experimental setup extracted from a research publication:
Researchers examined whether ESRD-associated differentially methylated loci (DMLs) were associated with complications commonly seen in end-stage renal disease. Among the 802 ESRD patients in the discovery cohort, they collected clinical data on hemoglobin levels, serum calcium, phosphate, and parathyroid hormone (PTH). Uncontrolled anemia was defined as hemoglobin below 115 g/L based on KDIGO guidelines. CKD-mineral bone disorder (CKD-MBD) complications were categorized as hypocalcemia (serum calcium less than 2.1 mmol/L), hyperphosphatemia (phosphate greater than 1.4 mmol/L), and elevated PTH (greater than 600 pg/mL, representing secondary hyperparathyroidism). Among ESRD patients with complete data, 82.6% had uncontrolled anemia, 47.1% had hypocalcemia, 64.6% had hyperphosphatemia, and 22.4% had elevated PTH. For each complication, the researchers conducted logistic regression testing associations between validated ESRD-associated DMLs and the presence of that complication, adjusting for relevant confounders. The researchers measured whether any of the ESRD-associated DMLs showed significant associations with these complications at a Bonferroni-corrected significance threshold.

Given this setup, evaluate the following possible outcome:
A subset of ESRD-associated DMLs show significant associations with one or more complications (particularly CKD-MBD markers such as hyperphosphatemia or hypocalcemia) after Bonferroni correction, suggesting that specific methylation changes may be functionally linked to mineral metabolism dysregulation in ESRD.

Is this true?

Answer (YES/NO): NO